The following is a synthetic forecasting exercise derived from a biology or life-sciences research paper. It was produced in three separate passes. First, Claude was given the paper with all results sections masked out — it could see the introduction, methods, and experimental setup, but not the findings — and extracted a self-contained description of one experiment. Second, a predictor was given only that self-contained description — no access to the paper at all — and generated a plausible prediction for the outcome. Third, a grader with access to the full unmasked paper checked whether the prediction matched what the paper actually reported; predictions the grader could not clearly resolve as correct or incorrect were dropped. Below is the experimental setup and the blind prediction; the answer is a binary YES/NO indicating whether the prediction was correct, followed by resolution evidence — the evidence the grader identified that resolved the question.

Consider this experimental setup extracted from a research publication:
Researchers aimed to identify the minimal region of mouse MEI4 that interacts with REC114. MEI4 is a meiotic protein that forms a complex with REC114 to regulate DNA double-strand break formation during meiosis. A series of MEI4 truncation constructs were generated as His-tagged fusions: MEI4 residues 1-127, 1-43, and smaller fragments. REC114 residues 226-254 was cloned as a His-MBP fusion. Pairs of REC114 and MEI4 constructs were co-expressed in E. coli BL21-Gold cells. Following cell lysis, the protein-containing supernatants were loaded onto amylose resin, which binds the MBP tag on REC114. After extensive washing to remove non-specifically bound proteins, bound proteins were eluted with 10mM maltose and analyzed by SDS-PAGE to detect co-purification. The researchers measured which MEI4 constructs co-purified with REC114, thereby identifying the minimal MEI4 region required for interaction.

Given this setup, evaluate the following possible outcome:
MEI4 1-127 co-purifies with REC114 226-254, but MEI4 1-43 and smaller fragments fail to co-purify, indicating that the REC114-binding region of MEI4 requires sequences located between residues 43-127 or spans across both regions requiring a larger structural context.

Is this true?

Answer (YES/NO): NO